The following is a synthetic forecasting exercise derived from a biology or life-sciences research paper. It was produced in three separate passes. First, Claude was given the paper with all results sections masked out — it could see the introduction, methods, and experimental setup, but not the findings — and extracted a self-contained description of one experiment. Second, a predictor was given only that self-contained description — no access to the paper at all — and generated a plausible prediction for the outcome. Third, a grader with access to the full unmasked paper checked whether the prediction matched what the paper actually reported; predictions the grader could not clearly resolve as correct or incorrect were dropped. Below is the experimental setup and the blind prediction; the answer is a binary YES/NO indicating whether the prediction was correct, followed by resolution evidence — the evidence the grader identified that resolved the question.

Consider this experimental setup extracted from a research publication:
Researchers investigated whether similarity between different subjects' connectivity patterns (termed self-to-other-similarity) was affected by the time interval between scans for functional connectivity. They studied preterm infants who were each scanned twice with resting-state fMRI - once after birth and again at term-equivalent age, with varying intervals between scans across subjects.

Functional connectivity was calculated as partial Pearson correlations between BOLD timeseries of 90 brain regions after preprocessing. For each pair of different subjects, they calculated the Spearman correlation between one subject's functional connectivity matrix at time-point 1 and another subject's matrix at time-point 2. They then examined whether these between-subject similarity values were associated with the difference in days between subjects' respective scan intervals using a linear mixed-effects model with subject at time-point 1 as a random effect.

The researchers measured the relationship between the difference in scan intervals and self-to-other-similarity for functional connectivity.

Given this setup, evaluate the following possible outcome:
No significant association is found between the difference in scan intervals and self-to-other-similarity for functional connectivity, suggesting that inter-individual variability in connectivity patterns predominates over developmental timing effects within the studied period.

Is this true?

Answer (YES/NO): NO